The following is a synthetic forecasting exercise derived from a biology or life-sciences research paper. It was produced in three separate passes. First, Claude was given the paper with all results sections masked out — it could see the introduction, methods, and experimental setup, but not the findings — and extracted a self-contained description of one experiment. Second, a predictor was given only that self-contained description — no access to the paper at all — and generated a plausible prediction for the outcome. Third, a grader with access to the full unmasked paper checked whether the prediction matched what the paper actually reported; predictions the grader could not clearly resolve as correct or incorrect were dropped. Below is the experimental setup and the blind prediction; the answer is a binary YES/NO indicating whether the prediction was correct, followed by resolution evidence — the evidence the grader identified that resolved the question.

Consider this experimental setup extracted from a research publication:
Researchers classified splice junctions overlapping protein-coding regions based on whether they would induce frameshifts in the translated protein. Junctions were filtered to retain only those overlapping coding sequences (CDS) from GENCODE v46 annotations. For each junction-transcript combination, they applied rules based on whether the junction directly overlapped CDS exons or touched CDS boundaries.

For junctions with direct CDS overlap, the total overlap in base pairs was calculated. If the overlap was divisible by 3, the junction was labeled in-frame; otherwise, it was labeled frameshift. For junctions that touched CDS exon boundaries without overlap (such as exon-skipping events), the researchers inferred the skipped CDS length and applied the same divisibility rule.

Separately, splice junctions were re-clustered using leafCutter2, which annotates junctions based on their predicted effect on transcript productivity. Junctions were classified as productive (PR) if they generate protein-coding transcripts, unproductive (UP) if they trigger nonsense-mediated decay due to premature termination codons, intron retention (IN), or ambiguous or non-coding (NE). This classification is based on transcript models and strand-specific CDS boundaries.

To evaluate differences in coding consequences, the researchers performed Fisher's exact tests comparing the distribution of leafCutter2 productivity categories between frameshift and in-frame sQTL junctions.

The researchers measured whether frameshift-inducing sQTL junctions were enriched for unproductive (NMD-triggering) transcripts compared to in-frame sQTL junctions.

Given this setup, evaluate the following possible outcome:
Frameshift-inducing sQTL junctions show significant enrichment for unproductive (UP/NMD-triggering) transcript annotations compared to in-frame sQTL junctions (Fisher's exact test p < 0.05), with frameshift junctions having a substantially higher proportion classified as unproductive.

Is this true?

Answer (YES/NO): YES